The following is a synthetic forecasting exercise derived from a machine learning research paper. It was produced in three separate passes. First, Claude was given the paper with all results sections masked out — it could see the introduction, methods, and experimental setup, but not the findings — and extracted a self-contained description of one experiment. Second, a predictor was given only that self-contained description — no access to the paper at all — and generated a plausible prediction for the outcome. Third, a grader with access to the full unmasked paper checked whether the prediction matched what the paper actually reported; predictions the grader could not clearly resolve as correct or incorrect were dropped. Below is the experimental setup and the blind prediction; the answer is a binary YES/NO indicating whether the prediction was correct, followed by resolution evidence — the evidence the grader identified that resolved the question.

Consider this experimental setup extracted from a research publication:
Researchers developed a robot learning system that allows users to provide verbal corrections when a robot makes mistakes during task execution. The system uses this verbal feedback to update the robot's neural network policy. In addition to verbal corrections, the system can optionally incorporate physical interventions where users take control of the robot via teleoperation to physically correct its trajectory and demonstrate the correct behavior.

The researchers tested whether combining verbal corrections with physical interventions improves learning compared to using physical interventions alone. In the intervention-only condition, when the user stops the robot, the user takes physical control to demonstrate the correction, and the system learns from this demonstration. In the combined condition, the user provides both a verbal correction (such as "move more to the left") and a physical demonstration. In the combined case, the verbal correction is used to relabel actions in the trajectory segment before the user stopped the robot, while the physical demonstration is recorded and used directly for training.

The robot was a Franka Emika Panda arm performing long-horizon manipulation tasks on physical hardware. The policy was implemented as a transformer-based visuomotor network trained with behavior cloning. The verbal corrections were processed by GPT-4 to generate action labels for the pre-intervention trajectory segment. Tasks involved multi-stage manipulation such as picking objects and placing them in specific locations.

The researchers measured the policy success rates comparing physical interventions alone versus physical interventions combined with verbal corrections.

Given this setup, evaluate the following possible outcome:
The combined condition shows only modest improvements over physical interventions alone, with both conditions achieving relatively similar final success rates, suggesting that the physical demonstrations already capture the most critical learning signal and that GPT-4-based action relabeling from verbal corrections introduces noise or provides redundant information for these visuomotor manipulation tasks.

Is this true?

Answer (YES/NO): NO